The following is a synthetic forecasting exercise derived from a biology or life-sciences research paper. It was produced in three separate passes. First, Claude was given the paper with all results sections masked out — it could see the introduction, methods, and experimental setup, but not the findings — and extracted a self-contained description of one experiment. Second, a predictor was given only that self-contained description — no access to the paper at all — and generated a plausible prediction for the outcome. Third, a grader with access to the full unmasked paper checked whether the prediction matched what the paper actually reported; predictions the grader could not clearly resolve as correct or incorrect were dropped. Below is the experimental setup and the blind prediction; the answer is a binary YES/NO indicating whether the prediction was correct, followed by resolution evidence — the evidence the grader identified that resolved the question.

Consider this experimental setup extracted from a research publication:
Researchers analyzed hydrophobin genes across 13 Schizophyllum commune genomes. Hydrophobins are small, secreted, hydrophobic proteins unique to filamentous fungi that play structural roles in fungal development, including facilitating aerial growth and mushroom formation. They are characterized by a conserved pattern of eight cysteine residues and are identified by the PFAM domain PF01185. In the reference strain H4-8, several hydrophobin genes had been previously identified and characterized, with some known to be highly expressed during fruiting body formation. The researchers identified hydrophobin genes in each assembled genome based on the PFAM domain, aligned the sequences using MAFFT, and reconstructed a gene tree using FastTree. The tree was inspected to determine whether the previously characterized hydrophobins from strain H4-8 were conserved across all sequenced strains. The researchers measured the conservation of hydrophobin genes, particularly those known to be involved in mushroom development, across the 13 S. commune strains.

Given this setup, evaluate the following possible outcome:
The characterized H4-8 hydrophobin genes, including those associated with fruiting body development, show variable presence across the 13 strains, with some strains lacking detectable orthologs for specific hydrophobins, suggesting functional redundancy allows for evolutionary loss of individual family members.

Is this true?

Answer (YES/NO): NO